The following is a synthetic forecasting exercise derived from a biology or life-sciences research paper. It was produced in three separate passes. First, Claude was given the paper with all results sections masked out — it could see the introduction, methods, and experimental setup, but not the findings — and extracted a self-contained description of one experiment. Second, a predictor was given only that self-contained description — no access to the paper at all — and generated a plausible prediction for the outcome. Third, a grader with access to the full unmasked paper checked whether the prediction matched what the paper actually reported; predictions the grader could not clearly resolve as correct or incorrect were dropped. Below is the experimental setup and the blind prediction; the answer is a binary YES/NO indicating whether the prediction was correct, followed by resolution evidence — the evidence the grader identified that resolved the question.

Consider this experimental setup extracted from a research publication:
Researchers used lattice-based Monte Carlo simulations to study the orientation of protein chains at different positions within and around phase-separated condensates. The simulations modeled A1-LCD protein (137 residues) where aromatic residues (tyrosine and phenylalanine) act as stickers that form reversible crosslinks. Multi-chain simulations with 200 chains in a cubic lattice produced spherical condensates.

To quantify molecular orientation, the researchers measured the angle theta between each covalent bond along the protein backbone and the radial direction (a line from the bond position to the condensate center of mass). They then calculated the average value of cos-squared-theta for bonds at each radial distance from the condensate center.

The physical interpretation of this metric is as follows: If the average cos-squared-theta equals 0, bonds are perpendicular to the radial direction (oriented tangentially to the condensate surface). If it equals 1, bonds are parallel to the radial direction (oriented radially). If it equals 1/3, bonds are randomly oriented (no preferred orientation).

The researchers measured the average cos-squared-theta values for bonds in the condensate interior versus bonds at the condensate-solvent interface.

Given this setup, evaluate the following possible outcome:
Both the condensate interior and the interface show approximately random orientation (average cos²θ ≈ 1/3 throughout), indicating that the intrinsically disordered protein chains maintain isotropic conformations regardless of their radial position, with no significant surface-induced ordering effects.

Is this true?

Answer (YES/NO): NO